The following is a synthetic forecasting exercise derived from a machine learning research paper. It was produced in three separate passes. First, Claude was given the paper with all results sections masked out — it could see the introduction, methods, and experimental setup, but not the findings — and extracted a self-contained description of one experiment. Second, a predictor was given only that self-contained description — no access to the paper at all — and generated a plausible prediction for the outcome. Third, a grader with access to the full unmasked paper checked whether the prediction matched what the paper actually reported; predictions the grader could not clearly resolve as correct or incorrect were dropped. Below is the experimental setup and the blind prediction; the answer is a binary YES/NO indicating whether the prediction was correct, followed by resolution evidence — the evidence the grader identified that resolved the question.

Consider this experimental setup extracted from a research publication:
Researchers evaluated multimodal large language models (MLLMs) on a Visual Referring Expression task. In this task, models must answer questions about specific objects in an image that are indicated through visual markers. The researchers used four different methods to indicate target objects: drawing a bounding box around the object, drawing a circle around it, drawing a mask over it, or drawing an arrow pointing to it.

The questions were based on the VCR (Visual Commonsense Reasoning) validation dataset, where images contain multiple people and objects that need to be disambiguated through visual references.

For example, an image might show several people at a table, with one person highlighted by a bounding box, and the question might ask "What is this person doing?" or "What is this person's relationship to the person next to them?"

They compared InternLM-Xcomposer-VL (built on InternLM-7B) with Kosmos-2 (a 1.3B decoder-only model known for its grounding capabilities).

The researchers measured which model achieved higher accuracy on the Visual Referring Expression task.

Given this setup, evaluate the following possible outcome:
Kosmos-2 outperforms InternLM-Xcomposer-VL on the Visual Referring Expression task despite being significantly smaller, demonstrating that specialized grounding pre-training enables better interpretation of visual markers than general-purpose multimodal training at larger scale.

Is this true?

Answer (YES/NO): NO